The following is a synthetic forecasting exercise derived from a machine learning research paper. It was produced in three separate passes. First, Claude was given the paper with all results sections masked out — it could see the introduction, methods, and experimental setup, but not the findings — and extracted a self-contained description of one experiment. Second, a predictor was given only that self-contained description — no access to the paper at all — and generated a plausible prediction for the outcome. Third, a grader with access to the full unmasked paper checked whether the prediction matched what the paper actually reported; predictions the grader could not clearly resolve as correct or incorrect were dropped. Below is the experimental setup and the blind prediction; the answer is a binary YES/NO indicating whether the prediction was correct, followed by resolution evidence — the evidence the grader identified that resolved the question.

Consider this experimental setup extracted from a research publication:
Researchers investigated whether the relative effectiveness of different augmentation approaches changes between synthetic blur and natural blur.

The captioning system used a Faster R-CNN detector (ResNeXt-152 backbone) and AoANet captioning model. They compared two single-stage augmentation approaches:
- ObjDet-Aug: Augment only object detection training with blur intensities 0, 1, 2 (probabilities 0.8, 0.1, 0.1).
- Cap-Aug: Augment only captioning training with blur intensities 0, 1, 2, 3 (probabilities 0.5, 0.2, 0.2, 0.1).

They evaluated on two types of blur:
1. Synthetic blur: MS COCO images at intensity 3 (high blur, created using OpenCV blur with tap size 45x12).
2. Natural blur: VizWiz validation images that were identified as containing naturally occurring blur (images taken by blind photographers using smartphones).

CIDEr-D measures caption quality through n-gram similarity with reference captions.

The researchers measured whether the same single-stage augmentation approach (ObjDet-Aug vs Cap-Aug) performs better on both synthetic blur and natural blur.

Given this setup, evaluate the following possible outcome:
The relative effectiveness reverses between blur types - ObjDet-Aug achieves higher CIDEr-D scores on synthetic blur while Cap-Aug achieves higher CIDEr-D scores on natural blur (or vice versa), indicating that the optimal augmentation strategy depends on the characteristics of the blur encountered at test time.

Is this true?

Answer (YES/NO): YES